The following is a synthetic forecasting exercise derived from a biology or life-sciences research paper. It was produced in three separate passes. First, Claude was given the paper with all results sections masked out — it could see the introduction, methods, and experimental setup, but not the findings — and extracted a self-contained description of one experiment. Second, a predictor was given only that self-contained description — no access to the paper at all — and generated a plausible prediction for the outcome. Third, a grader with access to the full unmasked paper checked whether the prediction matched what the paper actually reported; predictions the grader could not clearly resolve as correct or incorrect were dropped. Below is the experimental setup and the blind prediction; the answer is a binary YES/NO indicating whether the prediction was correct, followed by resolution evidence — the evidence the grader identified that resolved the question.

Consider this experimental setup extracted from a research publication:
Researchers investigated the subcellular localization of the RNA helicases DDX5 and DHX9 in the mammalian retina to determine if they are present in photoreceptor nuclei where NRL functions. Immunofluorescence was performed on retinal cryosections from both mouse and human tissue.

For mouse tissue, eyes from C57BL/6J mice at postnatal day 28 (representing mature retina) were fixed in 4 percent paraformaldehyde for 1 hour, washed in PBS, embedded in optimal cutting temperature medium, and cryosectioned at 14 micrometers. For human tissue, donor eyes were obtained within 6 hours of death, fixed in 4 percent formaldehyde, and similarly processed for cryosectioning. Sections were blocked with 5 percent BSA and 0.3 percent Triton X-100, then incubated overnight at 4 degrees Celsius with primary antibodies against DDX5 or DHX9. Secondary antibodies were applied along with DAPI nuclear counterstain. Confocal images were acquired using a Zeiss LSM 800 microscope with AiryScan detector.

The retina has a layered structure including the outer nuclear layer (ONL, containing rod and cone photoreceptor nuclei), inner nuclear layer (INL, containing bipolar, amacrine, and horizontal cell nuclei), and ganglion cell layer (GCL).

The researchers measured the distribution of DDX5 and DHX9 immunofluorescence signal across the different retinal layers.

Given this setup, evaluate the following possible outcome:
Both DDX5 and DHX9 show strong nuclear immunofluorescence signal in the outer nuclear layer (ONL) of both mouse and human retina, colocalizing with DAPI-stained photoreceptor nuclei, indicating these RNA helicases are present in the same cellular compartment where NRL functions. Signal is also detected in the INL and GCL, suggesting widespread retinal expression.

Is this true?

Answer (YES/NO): YES